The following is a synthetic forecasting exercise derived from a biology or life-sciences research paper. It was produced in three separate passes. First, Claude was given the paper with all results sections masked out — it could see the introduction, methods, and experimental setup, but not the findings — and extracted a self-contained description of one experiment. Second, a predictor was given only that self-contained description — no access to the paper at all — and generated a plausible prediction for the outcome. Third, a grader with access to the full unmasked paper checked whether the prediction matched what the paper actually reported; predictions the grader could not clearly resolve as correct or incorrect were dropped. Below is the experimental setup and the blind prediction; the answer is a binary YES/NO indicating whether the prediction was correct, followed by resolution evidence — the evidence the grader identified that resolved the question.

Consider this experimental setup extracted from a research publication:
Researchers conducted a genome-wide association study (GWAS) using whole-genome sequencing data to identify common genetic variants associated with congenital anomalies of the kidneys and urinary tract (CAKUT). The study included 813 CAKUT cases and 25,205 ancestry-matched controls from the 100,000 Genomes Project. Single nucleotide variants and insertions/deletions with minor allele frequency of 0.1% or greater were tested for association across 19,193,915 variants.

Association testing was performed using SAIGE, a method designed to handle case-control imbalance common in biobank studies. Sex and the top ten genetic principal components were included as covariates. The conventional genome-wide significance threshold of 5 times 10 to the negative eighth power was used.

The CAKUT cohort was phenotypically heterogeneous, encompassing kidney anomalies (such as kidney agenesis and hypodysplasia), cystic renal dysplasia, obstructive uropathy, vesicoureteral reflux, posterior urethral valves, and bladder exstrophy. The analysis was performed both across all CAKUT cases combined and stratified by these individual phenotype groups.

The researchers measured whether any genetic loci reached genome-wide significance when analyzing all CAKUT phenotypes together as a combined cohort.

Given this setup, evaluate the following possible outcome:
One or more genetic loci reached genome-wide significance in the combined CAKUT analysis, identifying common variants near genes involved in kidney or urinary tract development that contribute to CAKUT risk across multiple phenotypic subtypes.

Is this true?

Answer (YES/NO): YES